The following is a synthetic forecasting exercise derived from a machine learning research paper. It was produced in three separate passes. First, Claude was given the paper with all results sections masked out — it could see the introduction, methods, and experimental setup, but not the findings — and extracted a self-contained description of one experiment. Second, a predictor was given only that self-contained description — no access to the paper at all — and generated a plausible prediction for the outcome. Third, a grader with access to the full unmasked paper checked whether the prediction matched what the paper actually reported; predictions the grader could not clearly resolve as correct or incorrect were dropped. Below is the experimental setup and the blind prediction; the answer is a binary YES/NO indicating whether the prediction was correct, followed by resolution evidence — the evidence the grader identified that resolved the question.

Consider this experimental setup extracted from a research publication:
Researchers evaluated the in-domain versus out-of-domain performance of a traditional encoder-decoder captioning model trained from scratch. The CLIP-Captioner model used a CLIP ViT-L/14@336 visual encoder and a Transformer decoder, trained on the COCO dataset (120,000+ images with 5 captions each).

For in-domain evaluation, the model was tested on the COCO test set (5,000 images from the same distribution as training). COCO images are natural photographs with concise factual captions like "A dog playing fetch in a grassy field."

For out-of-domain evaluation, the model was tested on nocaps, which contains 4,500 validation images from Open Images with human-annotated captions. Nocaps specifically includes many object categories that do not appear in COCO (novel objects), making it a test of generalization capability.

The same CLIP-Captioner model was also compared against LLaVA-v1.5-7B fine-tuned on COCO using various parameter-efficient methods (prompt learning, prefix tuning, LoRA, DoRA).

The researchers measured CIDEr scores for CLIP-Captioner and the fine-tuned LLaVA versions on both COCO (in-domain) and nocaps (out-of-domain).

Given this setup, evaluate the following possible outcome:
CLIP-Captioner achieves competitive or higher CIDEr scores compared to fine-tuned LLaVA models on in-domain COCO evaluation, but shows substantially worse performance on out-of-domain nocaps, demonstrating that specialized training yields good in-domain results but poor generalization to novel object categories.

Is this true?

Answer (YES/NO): YES